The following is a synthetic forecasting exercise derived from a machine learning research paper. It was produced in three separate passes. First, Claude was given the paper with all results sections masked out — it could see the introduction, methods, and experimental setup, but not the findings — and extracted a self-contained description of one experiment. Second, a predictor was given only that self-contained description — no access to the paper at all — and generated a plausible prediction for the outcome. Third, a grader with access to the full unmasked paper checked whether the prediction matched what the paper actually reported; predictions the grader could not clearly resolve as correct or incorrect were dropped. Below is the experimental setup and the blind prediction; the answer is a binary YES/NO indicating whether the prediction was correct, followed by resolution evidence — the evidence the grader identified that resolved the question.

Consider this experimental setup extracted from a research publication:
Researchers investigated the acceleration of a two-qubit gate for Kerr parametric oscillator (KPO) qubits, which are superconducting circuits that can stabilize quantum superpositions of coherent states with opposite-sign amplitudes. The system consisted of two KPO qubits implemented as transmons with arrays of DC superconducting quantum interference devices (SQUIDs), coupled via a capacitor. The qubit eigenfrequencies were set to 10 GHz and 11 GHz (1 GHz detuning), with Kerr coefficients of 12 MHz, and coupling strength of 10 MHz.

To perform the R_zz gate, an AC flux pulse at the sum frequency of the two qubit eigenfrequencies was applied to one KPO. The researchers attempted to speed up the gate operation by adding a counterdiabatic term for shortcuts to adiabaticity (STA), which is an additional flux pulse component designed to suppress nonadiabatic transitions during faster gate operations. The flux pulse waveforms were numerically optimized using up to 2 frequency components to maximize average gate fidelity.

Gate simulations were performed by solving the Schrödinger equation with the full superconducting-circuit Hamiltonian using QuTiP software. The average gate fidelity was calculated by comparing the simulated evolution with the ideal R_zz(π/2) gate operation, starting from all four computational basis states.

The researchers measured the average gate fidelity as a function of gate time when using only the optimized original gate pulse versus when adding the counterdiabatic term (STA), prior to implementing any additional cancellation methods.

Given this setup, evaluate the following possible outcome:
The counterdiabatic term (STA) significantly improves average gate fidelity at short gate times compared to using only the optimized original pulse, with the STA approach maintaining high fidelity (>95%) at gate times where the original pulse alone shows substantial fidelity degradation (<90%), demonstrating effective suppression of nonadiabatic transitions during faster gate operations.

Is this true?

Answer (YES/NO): NO